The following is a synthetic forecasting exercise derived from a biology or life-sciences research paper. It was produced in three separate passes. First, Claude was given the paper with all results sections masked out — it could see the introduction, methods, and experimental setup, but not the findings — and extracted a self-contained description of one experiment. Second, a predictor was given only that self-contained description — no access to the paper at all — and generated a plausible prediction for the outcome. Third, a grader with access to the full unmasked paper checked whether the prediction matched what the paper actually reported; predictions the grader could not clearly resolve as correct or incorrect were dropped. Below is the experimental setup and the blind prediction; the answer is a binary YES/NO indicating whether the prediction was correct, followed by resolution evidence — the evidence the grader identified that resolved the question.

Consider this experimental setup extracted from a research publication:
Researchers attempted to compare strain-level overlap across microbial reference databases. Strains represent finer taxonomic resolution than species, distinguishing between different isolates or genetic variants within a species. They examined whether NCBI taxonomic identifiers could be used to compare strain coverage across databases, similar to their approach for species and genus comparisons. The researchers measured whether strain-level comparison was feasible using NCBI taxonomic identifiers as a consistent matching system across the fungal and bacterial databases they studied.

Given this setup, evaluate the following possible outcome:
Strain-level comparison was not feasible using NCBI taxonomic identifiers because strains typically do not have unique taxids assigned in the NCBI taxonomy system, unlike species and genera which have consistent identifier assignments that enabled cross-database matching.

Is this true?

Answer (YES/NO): YES